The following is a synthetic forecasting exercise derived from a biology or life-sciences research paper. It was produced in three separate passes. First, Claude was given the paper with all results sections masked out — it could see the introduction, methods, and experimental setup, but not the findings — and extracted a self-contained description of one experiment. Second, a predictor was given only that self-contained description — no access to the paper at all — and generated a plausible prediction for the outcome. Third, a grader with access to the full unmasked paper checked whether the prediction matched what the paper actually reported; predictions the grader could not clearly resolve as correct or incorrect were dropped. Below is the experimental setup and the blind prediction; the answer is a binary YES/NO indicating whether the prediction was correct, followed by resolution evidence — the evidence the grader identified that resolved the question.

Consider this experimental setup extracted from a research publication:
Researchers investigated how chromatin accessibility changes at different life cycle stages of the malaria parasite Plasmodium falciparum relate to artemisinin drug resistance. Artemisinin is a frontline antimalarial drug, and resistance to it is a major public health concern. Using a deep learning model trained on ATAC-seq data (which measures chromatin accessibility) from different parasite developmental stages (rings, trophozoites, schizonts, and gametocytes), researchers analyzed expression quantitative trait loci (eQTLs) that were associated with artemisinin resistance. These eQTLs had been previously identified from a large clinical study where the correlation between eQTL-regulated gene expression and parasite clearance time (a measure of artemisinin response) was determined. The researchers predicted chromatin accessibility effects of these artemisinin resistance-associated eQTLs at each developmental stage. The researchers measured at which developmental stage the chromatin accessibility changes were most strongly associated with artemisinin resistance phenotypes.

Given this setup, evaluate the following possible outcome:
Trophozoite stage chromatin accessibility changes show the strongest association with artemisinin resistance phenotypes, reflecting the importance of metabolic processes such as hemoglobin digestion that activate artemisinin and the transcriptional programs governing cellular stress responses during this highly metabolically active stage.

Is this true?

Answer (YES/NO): NO